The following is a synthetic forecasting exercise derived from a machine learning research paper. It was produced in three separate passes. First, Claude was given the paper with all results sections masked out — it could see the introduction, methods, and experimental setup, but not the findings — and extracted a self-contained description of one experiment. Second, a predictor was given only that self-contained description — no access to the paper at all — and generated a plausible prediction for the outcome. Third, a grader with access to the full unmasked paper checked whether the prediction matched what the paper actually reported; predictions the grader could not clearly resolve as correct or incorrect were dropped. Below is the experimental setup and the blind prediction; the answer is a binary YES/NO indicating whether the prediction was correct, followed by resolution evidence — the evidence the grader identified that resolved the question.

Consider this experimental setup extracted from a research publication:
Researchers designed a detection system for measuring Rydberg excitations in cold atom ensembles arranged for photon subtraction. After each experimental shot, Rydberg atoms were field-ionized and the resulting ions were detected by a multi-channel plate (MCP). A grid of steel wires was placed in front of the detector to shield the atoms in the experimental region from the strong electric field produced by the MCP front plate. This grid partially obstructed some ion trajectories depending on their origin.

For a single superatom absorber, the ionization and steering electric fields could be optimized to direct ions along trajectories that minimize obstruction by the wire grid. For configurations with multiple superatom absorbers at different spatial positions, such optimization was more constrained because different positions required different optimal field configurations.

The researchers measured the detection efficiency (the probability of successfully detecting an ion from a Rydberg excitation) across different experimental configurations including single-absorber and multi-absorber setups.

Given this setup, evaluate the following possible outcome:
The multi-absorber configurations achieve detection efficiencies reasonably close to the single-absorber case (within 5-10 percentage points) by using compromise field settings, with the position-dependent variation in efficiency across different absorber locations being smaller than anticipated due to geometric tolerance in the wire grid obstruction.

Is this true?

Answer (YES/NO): NO